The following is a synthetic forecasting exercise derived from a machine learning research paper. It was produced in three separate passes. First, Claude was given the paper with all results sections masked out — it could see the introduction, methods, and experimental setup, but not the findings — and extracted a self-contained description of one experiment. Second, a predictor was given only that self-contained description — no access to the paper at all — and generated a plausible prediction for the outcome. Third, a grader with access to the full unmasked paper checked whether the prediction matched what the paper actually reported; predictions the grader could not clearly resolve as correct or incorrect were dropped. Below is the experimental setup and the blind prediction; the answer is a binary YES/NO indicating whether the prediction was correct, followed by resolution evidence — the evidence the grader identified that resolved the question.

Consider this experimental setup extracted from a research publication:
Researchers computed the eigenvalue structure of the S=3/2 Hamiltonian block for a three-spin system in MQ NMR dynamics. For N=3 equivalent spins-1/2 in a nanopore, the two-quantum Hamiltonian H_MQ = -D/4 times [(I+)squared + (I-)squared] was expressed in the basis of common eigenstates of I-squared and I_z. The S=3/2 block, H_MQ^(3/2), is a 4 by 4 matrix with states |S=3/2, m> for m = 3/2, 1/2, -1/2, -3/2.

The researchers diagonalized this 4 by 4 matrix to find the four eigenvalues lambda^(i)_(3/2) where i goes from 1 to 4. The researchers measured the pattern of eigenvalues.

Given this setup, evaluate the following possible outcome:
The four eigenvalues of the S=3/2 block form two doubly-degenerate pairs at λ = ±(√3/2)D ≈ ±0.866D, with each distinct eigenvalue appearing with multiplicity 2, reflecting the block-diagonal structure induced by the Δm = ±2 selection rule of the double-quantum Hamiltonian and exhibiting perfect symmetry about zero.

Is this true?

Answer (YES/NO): YES